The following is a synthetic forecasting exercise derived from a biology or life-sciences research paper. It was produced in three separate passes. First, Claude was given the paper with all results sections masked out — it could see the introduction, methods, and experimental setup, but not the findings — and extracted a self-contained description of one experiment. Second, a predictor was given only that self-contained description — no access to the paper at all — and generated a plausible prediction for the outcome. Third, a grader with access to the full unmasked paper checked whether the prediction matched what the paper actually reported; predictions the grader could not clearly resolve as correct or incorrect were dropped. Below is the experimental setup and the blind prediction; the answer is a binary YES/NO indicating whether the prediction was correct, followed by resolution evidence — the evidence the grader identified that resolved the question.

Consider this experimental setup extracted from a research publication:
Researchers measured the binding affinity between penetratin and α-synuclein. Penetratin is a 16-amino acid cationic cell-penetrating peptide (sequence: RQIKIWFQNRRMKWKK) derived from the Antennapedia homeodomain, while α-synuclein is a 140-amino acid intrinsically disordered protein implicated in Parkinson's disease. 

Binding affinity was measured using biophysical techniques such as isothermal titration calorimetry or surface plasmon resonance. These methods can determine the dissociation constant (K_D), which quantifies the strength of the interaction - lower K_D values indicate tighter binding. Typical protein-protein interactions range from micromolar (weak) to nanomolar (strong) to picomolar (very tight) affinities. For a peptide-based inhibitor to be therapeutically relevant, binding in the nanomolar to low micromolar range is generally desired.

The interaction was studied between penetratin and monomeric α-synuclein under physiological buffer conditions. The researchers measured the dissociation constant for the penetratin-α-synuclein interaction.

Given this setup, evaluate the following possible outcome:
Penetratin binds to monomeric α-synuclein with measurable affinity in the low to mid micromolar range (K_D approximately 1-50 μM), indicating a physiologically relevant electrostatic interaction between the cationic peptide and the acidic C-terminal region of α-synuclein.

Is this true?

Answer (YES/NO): NO